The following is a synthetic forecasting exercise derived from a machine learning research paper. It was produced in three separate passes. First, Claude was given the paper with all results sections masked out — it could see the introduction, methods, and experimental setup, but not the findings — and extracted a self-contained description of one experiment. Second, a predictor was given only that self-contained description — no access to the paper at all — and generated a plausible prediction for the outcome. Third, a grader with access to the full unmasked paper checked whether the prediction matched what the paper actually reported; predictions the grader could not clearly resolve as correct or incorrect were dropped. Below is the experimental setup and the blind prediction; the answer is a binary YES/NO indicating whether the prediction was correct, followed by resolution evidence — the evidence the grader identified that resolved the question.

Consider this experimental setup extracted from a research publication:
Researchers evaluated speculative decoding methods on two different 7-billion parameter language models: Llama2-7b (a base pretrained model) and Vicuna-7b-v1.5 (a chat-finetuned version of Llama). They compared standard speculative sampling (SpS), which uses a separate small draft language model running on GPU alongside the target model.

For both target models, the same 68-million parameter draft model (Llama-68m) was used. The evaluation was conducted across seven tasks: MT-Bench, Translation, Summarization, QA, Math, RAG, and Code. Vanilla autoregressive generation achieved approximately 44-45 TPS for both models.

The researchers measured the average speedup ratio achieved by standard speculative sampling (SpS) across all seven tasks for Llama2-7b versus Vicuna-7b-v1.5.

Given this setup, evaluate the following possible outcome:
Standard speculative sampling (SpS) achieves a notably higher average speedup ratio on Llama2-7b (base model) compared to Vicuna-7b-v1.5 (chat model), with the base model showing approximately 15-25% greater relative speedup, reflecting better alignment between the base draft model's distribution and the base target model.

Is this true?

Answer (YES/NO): NO